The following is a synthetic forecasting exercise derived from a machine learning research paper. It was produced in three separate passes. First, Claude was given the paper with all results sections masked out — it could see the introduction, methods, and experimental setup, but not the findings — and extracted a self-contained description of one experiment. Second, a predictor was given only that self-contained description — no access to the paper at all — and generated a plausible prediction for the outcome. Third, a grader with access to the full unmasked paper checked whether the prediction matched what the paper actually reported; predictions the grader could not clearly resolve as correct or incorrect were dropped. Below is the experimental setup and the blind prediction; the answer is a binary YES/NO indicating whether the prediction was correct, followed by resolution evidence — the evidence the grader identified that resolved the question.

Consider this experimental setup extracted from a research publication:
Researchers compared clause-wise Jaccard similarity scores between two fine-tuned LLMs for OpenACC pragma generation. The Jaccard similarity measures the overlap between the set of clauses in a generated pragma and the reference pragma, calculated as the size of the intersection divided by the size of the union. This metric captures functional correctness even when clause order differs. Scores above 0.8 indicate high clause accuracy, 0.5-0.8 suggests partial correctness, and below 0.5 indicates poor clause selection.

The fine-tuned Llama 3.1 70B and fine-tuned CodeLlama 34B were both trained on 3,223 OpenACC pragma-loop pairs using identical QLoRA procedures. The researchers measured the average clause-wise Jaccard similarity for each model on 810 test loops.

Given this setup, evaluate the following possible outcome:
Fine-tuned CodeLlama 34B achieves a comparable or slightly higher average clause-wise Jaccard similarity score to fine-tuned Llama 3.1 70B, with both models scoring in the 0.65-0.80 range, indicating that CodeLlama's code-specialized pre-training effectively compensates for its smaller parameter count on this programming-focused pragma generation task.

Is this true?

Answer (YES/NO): NO